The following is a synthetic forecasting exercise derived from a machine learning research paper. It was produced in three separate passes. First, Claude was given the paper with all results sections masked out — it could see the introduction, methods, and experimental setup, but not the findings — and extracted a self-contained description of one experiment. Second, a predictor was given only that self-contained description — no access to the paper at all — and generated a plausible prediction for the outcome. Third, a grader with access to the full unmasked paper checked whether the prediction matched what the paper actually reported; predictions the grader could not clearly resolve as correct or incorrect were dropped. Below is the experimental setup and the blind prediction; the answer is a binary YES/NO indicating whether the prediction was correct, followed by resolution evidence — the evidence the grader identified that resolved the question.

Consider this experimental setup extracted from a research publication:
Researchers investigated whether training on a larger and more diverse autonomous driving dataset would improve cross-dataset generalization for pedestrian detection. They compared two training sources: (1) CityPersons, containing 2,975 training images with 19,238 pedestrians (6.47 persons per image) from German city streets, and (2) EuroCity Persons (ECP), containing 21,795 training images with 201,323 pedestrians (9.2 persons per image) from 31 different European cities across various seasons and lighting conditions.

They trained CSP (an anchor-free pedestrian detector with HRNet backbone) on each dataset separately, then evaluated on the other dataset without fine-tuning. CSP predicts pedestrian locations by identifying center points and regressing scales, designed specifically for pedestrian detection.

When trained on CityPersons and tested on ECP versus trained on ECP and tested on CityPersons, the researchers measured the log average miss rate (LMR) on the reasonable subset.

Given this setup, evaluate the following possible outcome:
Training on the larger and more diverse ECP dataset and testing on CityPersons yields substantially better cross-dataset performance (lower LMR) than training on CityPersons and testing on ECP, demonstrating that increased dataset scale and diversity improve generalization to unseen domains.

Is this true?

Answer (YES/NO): NO